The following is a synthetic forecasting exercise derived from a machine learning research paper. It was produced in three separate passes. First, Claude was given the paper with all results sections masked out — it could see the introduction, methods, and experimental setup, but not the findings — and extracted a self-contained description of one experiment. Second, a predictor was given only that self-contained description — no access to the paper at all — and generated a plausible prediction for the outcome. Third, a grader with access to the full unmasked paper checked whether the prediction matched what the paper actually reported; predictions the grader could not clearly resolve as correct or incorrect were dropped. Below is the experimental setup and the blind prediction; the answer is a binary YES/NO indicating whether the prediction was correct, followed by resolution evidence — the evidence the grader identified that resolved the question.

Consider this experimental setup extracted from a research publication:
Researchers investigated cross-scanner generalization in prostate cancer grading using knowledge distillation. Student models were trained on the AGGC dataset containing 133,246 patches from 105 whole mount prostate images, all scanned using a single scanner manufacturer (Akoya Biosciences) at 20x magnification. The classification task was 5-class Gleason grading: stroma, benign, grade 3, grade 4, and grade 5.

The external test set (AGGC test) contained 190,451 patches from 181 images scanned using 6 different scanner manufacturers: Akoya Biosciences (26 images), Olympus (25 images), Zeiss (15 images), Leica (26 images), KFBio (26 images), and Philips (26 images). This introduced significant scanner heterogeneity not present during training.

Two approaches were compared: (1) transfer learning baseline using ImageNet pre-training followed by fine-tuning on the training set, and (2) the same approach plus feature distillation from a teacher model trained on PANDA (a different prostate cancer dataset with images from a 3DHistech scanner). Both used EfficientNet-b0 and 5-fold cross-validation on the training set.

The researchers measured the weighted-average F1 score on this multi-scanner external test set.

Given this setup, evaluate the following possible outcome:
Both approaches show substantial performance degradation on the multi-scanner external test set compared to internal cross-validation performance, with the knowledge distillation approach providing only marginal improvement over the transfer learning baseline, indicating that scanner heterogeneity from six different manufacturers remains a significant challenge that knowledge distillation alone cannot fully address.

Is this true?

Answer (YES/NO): NO